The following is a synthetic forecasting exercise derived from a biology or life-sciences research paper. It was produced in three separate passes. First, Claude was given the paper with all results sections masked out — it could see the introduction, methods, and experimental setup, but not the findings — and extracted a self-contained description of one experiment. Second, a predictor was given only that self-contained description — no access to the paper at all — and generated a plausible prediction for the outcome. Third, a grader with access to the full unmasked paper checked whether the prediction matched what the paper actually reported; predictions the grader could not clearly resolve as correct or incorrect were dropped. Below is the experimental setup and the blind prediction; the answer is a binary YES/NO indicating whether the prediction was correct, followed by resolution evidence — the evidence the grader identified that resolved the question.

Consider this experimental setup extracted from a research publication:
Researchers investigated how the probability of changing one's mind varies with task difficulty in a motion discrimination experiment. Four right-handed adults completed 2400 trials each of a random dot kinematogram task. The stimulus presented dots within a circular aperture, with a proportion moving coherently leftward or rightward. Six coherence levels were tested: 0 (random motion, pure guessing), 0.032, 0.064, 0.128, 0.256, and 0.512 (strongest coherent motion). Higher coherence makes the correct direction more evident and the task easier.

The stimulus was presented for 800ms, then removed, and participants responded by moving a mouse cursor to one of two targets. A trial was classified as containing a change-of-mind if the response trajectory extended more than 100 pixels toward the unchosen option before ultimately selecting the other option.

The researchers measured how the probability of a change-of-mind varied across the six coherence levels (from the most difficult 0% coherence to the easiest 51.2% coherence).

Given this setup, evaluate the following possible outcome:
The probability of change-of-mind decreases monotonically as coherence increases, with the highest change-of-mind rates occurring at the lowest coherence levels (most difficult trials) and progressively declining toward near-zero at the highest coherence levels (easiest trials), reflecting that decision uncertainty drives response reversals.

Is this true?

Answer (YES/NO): NO